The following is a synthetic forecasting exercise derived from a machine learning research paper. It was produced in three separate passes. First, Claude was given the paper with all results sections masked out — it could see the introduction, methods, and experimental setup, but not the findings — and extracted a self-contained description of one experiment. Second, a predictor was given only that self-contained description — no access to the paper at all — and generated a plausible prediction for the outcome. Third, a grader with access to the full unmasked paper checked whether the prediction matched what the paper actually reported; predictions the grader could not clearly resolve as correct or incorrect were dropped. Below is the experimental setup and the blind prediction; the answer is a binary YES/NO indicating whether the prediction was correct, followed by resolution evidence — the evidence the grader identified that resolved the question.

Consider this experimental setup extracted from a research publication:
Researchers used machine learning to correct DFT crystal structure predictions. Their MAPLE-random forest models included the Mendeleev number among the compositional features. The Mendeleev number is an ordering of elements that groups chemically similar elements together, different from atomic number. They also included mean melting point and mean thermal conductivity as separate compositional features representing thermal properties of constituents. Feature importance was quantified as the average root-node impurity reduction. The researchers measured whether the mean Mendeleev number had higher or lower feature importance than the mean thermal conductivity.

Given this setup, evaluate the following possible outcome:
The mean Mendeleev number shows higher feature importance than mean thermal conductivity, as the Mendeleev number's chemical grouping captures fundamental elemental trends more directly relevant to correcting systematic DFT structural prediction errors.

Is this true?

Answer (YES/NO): NO